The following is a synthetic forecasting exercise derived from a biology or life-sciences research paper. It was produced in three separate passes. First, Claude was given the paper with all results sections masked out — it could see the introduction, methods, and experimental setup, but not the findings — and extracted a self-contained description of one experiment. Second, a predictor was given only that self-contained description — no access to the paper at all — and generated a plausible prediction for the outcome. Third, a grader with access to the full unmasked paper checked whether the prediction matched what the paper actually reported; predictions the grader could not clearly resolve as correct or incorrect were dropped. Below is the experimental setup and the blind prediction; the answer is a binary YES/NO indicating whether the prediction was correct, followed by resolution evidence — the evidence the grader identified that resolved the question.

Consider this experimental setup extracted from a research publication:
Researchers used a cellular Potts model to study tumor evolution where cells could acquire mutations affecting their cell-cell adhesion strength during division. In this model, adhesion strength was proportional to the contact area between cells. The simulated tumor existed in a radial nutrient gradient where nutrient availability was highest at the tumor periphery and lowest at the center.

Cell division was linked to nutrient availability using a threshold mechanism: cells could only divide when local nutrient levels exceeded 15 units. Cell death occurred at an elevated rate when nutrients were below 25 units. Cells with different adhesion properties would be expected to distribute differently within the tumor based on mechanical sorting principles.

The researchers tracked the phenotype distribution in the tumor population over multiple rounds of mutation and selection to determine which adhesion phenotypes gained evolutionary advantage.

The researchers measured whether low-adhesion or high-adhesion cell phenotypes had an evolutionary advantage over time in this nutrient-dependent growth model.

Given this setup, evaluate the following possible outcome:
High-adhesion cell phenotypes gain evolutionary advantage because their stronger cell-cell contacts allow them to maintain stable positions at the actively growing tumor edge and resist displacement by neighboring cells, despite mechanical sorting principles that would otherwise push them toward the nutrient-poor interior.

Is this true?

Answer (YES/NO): NO